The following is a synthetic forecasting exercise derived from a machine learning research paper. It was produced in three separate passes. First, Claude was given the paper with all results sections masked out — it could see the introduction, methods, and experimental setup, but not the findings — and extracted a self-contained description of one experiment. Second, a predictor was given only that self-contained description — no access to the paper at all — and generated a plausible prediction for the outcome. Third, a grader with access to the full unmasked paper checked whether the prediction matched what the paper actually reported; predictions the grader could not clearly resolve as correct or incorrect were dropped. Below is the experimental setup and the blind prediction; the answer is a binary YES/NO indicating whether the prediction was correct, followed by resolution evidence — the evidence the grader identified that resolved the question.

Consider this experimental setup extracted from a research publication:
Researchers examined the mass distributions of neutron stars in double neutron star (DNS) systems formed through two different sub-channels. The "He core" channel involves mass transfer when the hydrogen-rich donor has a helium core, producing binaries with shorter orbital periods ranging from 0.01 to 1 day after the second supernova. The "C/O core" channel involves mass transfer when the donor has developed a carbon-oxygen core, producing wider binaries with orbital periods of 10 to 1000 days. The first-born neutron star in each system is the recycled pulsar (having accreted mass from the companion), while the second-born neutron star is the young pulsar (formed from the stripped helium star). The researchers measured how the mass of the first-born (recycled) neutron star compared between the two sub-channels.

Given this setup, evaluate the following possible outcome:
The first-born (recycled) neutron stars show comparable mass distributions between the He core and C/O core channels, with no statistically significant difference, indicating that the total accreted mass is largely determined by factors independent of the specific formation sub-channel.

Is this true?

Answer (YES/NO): NO